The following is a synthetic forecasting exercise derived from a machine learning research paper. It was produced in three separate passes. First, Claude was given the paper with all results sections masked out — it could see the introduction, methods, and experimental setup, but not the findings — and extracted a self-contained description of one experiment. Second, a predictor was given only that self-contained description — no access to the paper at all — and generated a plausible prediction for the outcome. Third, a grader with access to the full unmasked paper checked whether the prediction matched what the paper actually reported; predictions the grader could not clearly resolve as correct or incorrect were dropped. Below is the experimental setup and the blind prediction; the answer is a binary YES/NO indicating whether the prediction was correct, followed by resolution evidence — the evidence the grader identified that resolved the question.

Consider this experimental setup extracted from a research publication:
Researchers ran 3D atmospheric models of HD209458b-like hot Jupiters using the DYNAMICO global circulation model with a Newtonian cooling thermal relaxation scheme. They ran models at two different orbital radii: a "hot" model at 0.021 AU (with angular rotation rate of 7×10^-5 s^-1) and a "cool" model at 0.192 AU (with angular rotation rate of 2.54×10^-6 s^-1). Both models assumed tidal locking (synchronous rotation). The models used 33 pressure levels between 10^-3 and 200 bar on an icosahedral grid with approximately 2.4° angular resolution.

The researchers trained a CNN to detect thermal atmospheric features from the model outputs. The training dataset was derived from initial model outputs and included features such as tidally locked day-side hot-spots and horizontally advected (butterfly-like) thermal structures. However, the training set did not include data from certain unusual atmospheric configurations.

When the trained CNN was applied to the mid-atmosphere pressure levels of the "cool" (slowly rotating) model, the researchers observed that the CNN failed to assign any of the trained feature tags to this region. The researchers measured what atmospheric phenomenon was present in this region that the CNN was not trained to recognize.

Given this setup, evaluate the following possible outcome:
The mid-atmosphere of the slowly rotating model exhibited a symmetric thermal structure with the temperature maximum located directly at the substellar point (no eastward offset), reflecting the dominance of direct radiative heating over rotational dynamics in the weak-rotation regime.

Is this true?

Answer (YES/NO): NO